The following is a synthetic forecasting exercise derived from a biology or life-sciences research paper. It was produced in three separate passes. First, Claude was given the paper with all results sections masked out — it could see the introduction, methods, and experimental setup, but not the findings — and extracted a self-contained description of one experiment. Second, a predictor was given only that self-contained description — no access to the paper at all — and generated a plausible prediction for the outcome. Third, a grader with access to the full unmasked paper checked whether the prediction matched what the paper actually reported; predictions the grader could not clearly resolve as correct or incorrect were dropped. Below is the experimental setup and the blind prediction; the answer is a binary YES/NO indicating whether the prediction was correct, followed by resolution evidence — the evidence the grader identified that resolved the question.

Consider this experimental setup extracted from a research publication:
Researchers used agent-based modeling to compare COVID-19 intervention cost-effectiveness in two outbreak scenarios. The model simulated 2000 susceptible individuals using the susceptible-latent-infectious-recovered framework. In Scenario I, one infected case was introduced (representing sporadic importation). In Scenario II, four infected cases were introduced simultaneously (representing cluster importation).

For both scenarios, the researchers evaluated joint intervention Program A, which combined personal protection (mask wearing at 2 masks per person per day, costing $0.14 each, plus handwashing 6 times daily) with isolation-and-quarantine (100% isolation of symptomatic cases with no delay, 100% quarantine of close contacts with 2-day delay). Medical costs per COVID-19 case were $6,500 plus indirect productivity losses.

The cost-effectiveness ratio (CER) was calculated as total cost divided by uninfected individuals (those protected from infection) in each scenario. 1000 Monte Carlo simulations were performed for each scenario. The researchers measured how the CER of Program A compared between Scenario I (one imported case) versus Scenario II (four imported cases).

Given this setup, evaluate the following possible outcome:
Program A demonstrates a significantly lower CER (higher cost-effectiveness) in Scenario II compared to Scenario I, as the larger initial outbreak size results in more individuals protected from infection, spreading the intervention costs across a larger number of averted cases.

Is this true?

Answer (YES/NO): NO